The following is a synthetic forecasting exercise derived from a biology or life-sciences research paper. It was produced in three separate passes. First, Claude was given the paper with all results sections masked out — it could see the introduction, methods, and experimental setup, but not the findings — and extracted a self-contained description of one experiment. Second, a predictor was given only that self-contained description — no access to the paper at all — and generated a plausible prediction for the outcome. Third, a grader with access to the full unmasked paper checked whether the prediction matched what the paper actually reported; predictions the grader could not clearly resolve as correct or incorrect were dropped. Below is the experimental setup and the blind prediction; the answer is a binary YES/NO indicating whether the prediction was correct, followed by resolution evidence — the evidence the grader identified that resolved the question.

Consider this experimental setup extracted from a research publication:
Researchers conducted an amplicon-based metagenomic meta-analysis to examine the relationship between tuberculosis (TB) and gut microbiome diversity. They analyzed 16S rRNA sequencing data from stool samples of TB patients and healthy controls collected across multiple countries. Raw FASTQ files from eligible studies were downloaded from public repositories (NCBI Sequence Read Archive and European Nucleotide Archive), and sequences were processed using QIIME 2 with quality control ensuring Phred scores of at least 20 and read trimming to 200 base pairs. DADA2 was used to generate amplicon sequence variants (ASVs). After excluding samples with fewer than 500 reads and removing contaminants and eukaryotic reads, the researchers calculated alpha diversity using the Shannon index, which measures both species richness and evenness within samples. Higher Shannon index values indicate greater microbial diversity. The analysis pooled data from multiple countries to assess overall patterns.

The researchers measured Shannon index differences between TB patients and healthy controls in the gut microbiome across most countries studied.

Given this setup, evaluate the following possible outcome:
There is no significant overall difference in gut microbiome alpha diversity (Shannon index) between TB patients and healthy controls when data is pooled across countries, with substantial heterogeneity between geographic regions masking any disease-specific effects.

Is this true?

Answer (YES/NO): NO